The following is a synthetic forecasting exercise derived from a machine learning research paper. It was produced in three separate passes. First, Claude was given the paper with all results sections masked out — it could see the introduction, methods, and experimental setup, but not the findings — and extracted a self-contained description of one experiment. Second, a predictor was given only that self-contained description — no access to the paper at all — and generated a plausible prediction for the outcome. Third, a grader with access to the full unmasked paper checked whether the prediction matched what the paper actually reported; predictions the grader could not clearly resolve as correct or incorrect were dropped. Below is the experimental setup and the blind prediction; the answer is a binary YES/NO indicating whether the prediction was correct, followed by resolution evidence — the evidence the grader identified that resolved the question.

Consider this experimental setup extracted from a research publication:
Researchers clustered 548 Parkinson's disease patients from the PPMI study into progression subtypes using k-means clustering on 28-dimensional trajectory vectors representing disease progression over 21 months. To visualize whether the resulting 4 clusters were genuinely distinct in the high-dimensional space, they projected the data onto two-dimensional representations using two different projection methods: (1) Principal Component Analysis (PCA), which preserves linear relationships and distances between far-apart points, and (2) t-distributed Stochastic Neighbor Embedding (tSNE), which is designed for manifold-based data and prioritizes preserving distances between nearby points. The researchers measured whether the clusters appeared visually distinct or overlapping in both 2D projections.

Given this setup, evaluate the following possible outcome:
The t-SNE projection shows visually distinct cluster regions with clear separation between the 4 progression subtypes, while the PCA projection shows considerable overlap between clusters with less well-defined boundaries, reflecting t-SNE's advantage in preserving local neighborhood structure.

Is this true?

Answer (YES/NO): NO